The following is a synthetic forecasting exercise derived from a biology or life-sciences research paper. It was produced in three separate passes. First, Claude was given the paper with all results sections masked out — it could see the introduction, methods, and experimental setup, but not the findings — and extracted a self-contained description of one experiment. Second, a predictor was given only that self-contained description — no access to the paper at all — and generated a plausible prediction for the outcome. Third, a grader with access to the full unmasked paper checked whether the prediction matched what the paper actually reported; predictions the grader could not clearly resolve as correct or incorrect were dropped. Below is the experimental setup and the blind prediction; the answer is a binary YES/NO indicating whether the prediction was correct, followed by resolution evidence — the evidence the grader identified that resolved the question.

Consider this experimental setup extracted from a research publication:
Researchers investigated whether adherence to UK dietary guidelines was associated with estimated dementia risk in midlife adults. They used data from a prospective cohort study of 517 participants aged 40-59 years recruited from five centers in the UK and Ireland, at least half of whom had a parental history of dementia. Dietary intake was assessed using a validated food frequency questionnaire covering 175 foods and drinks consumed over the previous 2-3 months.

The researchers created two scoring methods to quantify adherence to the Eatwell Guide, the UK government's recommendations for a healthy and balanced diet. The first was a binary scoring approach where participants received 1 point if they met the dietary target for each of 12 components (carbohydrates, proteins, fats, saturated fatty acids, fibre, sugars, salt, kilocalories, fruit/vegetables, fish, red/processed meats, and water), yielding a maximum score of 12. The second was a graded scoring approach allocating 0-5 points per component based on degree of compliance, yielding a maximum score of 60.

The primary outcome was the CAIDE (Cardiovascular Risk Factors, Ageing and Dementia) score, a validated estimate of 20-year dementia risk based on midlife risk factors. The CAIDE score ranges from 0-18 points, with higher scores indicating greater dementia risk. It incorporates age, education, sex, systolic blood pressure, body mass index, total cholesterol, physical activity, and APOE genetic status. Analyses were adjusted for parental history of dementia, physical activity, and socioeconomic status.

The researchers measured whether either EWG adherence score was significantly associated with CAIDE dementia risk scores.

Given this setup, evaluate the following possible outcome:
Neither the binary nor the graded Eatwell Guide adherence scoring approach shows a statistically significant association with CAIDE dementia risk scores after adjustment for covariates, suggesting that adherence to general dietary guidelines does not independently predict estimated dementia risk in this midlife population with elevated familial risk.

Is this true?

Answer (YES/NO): YES